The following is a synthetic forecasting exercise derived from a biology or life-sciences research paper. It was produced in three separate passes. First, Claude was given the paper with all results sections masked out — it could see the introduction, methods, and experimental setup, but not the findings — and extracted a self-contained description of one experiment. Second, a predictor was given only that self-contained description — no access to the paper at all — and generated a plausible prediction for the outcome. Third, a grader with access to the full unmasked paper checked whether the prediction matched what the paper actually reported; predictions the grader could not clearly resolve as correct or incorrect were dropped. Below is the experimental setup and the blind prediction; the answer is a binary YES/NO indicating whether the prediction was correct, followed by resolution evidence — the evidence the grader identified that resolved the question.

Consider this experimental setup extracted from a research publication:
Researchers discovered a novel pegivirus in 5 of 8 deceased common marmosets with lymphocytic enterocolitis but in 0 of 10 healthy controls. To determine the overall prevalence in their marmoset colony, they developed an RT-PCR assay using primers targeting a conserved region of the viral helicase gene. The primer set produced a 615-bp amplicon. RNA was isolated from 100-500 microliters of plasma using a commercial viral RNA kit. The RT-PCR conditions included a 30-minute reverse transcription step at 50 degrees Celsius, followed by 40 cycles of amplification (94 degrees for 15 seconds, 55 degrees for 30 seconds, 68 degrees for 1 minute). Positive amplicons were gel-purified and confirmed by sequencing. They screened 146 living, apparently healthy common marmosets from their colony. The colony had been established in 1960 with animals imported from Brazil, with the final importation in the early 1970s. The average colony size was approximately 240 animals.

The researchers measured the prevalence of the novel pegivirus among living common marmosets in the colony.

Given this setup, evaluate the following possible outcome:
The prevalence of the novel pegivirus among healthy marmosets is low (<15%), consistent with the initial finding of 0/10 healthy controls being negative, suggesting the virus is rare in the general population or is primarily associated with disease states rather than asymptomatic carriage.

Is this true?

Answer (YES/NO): NO